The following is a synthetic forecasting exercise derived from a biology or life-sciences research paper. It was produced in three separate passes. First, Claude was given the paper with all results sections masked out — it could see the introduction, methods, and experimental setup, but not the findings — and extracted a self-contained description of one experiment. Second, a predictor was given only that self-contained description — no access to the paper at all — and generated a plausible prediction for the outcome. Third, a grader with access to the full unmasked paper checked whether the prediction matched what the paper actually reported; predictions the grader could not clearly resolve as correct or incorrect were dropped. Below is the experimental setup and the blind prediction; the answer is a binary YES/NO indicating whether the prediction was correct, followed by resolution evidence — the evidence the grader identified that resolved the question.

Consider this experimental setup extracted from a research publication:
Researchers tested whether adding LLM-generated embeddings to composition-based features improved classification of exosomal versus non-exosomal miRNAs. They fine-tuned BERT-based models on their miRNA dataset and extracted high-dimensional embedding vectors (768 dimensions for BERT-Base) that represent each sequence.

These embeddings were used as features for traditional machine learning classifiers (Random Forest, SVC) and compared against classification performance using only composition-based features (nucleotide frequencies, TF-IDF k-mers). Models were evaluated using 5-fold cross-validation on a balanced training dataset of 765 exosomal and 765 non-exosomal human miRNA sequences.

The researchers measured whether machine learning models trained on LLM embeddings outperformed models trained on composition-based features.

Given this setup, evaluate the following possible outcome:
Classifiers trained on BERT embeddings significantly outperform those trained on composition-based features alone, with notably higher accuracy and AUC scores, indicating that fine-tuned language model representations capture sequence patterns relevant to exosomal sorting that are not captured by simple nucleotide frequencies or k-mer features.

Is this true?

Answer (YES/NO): NO